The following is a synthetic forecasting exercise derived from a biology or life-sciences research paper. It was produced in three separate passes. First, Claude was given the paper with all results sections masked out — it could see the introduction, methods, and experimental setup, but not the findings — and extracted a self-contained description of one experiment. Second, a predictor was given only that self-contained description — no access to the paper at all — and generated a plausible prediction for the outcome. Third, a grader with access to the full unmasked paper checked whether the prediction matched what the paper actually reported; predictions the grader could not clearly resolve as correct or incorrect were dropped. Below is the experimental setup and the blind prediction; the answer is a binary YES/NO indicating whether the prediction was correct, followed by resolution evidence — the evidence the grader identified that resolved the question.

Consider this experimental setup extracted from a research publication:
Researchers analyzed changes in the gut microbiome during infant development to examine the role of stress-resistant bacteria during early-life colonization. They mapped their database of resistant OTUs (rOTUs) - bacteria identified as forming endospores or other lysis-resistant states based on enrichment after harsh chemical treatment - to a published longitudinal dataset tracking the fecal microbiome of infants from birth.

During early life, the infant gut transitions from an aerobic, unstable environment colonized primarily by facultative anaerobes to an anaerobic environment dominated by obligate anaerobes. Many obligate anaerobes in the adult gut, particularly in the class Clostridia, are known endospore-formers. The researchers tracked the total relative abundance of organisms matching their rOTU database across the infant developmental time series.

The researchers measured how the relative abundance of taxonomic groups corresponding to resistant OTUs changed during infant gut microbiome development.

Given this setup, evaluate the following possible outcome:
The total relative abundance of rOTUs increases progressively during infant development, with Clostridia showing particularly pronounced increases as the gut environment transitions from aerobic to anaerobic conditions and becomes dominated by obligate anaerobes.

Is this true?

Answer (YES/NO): NO